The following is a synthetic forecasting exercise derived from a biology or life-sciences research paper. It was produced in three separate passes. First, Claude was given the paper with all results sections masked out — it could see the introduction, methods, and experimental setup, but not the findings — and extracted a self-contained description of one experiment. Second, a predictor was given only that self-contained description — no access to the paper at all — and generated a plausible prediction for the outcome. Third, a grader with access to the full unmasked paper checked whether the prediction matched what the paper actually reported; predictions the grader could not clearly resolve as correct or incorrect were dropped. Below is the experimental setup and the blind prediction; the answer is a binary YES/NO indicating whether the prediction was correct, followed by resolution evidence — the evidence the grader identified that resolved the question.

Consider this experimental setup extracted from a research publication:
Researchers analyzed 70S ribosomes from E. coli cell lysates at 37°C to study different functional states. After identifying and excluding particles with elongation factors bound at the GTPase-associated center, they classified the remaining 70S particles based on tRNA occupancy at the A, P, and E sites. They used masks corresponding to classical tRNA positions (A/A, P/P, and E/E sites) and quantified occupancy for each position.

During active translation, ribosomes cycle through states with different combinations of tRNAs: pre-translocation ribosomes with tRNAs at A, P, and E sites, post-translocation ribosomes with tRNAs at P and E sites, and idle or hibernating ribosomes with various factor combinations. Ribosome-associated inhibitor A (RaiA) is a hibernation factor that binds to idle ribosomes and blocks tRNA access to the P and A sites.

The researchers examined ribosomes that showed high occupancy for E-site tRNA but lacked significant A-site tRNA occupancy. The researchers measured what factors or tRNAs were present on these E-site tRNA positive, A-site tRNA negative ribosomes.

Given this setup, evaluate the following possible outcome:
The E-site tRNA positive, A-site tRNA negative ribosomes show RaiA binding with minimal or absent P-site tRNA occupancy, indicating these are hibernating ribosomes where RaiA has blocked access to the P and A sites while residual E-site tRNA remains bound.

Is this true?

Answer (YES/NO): YES